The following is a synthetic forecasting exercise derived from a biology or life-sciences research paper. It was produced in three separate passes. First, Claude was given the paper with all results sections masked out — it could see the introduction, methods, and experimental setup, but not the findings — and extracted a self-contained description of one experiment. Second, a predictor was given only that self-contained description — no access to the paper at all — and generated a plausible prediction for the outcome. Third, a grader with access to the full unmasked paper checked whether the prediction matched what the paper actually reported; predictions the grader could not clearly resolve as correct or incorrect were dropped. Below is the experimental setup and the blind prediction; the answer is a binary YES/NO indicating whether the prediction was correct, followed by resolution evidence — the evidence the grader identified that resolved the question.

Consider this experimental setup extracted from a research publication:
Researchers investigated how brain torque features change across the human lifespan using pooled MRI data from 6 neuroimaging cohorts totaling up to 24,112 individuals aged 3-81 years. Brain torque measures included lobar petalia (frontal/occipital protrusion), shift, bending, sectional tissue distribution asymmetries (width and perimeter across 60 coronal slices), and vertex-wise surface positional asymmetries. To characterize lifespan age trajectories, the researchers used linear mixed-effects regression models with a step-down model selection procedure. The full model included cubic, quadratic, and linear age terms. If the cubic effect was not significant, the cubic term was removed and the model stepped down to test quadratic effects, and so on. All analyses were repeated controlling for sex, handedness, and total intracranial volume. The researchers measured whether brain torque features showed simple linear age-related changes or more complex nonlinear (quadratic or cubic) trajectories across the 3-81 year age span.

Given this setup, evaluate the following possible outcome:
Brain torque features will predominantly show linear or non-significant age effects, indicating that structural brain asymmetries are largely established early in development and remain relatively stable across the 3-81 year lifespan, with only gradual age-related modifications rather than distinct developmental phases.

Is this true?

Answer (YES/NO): NO